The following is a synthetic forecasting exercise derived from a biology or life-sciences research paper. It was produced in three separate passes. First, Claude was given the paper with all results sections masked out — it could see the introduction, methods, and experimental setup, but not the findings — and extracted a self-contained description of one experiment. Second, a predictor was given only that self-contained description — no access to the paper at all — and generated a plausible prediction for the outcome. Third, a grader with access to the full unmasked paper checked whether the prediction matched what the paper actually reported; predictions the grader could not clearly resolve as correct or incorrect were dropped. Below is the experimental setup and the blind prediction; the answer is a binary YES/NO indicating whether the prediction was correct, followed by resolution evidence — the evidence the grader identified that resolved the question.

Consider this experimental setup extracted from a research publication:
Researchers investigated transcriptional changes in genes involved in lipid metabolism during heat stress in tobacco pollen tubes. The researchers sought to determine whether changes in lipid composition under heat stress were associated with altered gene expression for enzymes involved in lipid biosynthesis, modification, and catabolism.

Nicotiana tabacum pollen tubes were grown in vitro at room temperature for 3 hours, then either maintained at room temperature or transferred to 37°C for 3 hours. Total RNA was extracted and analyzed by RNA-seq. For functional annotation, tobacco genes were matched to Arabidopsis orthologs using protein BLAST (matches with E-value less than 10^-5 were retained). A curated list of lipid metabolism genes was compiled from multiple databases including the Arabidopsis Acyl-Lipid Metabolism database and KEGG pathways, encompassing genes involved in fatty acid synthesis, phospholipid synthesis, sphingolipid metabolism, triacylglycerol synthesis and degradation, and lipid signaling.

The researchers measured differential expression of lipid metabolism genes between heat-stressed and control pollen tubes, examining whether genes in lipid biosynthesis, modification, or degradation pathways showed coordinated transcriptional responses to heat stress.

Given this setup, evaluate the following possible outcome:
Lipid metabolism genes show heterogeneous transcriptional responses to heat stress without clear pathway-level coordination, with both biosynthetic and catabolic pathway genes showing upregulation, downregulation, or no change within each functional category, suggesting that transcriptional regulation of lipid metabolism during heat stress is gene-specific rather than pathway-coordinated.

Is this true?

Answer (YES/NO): YES